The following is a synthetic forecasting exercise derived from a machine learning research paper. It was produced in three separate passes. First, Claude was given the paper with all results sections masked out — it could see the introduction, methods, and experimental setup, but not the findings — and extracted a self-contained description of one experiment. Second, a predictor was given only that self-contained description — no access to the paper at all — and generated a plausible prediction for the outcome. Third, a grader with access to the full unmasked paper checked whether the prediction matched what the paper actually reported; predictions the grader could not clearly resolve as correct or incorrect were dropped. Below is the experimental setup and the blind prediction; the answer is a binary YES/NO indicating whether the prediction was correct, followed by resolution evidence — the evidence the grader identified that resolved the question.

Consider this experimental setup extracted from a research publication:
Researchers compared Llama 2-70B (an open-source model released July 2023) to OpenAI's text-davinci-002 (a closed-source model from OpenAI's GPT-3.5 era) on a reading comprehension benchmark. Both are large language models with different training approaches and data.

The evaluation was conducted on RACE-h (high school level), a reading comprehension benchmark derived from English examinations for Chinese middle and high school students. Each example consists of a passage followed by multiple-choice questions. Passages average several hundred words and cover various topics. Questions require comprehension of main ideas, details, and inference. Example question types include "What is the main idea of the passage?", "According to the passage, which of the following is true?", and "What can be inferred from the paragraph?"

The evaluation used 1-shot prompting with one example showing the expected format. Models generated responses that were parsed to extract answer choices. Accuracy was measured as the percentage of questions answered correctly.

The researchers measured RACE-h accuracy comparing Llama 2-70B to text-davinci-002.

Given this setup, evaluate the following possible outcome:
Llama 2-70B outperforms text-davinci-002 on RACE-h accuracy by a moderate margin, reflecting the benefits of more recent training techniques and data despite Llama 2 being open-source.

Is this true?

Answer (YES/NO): YES